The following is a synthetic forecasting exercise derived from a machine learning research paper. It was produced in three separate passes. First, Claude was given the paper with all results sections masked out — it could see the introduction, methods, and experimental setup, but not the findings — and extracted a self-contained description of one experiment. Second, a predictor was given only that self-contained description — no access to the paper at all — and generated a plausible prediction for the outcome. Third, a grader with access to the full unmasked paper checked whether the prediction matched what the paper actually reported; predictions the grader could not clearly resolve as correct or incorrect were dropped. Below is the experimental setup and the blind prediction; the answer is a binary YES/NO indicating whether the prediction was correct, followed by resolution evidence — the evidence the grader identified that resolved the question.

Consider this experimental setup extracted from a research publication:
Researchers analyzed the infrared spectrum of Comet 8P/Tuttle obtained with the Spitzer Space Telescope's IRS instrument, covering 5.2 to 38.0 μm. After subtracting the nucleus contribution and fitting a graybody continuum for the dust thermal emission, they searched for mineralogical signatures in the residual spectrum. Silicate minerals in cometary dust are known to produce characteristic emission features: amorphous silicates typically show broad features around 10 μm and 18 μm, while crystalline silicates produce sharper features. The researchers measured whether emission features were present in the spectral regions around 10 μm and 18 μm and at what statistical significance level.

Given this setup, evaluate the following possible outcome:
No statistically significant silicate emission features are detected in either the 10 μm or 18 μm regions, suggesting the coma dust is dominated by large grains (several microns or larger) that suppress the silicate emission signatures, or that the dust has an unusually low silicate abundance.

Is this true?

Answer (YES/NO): NO